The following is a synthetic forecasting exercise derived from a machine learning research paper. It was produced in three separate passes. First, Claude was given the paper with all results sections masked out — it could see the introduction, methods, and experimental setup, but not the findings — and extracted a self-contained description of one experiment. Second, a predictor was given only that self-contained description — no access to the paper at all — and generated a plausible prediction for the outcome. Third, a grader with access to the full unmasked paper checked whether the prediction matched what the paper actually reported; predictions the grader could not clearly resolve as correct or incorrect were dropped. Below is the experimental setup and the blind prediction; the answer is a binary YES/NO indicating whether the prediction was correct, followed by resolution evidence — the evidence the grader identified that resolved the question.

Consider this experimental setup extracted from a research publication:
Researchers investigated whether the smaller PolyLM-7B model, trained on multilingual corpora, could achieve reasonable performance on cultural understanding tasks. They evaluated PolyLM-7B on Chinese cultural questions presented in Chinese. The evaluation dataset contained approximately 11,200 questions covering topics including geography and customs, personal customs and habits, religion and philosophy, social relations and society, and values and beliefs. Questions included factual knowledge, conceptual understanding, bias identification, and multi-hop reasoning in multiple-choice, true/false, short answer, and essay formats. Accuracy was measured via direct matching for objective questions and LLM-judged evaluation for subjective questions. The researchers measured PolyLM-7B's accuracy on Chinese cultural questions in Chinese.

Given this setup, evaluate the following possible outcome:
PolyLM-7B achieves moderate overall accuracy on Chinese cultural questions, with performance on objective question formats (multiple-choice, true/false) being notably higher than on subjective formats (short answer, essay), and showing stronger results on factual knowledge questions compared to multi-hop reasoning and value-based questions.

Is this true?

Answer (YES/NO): NO